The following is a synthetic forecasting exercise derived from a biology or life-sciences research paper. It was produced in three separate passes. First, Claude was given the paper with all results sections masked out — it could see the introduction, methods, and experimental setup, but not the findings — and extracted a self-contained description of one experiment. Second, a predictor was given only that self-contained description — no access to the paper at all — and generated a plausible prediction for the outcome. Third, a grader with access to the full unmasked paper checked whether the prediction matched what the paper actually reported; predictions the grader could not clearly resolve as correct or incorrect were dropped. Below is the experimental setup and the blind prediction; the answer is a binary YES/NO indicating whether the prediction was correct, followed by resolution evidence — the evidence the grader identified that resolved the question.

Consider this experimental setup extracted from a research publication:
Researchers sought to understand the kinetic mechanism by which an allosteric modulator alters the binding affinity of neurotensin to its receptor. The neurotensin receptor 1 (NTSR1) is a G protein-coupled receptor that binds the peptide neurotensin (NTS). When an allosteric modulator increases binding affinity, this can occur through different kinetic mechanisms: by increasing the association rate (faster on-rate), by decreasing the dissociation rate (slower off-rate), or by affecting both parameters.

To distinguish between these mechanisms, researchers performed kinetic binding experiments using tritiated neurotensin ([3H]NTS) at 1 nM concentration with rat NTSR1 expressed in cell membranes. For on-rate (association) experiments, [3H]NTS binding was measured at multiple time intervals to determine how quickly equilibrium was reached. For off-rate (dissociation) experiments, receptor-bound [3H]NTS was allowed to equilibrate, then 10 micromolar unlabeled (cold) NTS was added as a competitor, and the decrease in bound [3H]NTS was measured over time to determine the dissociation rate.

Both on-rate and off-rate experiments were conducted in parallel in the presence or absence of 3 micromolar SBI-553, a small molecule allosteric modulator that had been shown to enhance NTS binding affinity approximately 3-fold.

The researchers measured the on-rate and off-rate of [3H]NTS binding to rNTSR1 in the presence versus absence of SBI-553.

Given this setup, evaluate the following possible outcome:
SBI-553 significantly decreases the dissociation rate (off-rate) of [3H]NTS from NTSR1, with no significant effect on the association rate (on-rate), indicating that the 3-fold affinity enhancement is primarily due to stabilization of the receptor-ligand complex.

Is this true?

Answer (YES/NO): NO